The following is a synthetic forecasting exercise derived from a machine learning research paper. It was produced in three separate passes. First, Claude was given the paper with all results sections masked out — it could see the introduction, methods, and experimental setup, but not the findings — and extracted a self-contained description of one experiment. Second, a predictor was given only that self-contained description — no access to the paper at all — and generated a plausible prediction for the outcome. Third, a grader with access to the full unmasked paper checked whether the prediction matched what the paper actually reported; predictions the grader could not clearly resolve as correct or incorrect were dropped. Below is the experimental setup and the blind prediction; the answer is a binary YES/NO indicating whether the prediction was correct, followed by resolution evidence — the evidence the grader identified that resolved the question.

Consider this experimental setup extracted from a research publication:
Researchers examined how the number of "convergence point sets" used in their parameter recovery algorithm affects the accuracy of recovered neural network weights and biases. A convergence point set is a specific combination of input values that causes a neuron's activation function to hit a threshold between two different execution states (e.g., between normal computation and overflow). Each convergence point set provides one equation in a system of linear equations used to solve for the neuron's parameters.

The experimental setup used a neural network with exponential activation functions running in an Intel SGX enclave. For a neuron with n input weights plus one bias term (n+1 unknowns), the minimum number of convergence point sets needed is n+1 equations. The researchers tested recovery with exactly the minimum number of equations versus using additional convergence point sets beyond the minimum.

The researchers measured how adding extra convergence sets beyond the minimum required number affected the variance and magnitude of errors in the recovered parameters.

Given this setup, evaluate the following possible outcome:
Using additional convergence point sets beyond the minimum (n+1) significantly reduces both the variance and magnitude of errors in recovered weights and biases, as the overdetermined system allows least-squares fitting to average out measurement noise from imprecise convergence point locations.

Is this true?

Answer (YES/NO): YES